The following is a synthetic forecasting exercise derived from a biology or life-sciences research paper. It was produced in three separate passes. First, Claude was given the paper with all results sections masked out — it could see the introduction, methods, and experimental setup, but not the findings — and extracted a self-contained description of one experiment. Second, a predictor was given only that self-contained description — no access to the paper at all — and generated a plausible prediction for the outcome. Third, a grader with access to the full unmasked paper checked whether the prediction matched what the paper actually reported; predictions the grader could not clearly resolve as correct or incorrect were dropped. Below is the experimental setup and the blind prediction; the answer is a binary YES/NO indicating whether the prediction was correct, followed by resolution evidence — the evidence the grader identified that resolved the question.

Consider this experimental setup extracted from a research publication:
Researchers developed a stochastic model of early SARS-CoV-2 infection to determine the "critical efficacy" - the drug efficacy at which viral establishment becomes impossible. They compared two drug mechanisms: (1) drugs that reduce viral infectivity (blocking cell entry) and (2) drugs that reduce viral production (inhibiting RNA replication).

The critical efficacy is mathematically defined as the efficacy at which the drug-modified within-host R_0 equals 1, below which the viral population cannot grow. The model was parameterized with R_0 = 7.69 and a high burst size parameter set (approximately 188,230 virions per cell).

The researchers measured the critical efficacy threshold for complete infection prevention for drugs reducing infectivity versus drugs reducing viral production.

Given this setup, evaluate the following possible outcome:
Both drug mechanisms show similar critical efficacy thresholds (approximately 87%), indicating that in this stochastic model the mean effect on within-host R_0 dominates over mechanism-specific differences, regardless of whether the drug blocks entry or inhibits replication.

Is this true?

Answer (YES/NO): YES